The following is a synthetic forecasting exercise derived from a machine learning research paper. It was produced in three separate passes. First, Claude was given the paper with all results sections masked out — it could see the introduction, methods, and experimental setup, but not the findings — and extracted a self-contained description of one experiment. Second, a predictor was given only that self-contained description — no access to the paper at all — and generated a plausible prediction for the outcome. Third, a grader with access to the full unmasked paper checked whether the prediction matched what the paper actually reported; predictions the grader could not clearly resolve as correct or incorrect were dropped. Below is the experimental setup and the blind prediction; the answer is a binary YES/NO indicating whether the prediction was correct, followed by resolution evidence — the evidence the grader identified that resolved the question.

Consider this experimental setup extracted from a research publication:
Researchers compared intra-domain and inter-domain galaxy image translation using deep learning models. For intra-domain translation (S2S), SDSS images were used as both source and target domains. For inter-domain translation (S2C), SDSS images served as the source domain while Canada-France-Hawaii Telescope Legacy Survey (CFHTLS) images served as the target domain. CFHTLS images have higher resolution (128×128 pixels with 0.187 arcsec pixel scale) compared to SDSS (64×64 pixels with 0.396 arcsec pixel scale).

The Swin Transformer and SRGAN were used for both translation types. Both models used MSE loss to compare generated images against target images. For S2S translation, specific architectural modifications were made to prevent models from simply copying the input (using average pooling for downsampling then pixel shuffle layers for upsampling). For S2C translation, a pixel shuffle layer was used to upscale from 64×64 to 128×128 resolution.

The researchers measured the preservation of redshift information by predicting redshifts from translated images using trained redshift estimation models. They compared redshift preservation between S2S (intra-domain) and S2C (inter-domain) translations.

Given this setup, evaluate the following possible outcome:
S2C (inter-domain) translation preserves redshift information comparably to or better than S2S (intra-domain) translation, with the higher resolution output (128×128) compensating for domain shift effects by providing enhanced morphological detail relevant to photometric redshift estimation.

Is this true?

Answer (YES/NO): NO